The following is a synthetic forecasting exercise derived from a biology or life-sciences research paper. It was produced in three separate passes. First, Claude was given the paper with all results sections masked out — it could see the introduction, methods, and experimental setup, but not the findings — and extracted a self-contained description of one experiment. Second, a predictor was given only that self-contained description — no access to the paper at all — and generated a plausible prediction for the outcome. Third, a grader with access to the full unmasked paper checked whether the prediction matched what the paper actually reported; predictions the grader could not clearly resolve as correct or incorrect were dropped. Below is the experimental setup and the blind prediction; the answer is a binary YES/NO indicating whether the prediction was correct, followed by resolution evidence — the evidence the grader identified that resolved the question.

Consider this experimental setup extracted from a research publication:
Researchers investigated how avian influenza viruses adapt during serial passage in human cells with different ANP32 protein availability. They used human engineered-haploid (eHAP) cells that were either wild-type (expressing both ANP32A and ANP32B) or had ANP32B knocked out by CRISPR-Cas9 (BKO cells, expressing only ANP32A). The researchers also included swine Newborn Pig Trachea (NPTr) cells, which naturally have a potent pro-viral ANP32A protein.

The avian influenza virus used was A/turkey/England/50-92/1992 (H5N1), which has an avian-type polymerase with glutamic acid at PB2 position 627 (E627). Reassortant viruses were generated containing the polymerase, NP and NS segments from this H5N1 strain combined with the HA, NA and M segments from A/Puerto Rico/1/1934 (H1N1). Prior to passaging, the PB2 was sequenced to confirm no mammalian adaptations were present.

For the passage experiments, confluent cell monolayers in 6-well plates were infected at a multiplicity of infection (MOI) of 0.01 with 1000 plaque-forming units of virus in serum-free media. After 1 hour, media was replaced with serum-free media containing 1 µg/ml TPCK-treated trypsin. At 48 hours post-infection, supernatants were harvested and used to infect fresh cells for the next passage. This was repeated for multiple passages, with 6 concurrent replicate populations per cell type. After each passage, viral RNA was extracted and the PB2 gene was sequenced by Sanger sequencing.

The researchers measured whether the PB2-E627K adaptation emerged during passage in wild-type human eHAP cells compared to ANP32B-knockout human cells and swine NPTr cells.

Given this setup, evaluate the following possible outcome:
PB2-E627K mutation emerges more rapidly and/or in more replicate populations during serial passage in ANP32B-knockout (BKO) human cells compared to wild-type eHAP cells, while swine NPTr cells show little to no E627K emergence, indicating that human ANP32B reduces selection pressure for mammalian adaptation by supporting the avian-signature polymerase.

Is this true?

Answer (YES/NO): NO